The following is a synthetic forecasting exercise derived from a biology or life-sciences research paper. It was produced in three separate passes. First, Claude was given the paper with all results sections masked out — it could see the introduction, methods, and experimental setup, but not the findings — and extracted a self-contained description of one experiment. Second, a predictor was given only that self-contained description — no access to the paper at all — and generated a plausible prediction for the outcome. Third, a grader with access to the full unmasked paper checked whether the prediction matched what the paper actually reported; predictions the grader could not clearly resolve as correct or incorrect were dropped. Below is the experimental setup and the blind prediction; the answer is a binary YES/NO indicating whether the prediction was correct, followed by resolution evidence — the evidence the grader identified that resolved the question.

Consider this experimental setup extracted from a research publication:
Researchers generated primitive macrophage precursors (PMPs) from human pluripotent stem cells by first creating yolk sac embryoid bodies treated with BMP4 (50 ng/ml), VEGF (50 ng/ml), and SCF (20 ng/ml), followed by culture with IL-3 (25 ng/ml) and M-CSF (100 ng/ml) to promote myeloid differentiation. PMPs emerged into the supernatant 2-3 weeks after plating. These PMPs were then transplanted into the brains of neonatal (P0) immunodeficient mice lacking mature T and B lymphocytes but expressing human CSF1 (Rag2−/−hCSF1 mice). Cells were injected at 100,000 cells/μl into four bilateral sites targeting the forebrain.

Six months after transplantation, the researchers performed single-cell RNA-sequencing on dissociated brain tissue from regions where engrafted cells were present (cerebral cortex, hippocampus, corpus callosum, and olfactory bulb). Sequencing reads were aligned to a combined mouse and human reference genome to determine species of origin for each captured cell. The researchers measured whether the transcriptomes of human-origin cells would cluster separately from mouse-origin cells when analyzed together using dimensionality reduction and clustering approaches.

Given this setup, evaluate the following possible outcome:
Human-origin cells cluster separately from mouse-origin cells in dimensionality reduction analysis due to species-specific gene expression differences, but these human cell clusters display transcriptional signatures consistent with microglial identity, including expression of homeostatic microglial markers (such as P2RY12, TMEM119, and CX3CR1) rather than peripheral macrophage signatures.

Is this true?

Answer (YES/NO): YES